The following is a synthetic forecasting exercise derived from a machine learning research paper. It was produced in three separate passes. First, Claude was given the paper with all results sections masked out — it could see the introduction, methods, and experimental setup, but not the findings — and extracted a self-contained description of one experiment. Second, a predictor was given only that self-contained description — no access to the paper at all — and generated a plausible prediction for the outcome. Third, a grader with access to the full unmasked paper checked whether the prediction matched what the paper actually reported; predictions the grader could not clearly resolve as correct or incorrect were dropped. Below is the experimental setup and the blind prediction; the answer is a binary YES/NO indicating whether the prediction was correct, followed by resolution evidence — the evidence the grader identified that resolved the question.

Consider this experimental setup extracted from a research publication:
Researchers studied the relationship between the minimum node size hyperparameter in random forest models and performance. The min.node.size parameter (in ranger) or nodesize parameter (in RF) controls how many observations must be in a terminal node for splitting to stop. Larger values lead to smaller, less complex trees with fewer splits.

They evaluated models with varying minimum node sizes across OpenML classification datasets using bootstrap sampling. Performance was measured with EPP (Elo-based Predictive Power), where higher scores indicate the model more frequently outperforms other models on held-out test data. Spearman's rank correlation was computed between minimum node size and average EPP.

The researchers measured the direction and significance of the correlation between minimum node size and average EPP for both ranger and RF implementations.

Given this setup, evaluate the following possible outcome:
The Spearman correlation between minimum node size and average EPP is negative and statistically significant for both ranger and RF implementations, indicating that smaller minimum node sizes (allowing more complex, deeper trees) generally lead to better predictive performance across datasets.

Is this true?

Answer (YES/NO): YES